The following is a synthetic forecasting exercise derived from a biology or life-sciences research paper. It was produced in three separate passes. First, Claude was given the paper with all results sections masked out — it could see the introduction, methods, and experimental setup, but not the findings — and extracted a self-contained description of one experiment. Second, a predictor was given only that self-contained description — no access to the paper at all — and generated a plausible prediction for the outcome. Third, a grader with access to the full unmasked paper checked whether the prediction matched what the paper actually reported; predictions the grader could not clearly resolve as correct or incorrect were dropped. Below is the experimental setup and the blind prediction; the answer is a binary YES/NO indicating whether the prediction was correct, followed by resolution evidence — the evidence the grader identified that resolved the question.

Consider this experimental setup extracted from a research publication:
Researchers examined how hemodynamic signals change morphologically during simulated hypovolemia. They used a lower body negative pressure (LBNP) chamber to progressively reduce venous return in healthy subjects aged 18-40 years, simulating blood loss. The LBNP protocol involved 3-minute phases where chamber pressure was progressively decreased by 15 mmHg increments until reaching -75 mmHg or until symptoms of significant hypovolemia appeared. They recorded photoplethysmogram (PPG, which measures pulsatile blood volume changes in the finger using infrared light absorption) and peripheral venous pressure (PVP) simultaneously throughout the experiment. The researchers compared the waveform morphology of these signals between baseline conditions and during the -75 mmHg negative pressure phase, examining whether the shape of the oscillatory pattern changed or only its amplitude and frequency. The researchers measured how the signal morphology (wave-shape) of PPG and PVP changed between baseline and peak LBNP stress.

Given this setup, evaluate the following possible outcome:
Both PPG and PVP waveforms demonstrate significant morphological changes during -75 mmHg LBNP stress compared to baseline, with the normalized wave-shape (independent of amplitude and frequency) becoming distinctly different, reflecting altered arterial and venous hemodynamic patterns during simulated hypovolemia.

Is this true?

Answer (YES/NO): YES